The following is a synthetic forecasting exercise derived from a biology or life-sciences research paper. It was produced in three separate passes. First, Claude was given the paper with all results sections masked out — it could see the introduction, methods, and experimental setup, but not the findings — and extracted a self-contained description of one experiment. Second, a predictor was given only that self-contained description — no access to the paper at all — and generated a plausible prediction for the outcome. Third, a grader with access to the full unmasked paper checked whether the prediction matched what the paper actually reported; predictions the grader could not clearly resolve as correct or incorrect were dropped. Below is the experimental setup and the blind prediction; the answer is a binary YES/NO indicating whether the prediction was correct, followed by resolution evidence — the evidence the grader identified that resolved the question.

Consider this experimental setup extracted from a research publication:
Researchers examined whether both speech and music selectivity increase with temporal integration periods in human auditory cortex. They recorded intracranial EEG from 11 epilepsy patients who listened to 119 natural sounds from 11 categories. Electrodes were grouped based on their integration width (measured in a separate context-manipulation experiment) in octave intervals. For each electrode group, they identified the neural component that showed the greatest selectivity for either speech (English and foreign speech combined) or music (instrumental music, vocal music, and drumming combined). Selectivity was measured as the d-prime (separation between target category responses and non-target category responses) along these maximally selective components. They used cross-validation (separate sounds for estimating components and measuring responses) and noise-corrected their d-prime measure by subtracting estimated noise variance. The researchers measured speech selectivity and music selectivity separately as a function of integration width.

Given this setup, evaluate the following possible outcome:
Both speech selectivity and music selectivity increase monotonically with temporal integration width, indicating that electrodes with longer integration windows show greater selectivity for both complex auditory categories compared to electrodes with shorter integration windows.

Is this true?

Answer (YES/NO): YES